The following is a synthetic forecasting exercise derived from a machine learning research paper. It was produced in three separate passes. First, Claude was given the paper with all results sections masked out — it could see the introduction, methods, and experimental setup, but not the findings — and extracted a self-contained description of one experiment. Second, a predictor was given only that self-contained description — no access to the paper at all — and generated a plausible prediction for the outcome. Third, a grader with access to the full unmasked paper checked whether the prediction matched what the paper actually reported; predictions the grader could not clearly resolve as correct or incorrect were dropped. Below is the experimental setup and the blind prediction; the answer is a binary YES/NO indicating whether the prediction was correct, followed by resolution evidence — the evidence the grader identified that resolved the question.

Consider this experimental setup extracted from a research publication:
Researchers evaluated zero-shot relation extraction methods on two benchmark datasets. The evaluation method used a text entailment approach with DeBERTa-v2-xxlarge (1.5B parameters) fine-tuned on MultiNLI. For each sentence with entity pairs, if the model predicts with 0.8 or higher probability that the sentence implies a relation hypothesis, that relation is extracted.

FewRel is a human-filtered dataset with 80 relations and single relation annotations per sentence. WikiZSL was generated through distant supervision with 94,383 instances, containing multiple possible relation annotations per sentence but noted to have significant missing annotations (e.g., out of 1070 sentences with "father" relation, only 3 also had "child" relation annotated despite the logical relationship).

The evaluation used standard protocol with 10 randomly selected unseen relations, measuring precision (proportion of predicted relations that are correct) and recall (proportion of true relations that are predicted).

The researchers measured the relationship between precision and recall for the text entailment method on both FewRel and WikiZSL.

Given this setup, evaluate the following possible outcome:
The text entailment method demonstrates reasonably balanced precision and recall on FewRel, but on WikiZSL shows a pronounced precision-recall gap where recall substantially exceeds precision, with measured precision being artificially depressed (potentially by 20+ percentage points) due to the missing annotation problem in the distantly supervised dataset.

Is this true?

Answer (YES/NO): NO